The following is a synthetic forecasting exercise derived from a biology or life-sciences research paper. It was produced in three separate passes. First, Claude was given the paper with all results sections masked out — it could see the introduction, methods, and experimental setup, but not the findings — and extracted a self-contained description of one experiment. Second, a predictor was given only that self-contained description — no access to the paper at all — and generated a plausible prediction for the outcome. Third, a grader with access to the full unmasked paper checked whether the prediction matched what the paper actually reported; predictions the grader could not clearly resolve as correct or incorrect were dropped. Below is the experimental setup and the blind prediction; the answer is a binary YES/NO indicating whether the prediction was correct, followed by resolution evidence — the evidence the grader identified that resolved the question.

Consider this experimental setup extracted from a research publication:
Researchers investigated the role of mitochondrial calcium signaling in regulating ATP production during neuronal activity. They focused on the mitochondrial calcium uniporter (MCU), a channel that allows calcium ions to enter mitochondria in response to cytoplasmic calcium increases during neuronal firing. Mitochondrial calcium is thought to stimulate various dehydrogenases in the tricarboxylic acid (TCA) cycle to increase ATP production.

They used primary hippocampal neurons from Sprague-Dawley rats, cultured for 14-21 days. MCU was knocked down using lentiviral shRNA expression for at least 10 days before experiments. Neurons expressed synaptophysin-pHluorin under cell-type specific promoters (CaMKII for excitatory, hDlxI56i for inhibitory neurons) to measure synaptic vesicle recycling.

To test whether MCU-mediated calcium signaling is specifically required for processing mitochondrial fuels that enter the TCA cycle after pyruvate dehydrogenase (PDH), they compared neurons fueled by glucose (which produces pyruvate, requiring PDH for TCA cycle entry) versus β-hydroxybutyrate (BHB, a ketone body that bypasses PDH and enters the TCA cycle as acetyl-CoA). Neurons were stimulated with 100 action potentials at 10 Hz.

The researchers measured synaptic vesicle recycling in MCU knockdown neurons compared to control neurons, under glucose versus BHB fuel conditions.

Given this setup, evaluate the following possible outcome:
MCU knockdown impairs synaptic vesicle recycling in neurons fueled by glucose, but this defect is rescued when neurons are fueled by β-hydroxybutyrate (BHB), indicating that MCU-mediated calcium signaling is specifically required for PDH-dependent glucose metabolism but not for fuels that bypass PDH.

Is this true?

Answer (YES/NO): NO